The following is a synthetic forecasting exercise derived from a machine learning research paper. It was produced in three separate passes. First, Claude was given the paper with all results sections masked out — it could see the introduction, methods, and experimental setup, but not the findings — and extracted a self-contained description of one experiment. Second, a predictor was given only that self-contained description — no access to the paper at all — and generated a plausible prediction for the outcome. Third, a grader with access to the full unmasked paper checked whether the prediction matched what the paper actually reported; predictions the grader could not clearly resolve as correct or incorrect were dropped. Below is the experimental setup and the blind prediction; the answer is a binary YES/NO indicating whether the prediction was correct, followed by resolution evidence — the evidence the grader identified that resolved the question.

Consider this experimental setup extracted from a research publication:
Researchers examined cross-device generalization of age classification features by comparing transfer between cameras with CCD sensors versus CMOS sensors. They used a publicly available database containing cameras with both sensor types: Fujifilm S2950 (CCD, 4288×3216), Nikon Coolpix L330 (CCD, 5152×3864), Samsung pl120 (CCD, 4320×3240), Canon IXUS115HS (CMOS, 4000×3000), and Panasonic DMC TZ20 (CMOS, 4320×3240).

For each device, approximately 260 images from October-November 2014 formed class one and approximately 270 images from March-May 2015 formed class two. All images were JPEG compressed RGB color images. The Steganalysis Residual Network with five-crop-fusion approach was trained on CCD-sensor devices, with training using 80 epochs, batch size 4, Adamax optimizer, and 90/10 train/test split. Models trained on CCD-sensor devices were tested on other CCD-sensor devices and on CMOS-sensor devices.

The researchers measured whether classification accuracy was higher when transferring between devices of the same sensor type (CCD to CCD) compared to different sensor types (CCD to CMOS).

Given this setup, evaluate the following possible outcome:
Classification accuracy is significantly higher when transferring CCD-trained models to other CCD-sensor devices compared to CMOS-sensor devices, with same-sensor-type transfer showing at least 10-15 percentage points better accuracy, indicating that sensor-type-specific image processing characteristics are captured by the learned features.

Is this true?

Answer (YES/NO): NO